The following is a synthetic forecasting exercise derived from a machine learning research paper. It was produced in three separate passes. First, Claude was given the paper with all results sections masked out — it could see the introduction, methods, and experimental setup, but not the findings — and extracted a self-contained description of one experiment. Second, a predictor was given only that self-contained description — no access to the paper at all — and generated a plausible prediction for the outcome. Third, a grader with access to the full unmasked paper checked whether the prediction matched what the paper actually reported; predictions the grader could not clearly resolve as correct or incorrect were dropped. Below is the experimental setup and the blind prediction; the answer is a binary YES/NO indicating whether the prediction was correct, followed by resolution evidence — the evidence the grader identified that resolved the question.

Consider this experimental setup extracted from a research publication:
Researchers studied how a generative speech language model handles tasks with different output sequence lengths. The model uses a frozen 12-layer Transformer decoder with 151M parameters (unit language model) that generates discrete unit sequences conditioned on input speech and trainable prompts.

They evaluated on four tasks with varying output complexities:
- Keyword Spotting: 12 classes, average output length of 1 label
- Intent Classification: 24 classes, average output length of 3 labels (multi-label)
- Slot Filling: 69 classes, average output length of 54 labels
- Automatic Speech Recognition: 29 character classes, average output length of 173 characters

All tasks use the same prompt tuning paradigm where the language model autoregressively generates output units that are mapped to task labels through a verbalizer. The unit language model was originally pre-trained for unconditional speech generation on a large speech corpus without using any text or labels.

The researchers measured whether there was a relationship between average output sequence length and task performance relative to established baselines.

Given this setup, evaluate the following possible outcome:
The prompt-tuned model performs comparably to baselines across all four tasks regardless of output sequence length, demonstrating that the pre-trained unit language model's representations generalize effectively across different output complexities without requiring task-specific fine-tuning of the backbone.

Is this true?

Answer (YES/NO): NO